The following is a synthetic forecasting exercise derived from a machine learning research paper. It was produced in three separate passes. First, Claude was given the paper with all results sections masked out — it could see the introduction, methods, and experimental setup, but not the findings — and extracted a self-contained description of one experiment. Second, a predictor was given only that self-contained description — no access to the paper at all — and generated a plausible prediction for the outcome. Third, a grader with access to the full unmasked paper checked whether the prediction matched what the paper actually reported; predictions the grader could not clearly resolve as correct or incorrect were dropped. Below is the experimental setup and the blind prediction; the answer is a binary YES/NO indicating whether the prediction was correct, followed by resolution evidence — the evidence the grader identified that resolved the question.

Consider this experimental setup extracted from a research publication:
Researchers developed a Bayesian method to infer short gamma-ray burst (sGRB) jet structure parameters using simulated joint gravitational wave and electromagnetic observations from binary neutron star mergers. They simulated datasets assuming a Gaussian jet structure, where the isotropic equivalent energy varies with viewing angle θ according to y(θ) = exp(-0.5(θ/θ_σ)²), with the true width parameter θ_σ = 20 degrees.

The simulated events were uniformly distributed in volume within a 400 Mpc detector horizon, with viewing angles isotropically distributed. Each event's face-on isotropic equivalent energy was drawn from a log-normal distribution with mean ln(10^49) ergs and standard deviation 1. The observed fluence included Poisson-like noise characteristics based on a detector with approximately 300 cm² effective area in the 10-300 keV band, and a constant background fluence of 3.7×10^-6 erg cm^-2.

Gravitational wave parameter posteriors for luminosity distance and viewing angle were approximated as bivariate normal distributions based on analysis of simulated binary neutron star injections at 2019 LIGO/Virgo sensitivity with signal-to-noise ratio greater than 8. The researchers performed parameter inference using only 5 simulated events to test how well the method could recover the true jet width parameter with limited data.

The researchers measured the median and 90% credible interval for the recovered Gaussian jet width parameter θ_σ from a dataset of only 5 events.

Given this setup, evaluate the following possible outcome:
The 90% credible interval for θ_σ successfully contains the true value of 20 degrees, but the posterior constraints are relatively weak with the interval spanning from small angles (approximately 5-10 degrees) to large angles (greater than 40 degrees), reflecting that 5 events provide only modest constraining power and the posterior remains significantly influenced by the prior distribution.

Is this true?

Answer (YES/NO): NO